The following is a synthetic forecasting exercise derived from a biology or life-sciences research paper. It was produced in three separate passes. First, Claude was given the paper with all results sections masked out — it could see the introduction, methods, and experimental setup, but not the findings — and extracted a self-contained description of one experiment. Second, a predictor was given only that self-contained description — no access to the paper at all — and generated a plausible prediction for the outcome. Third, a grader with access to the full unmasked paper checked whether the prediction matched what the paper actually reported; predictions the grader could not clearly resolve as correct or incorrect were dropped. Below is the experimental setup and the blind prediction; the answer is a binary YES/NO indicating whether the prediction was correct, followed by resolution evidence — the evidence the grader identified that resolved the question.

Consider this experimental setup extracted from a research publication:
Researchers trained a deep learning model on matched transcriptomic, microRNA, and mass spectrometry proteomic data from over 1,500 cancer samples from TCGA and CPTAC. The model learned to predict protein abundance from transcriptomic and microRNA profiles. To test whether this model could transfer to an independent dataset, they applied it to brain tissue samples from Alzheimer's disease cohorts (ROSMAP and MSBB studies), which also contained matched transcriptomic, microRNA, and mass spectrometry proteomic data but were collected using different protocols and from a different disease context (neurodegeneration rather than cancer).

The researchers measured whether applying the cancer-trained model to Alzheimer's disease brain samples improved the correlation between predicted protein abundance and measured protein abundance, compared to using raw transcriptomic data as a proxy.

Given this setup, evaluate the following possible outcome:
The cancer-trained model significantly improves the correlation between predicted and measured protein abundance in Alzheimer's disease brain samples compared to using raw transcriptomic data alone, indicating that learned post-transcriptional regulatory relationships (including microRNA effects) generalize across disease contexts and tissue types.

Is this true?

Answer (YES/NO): NO